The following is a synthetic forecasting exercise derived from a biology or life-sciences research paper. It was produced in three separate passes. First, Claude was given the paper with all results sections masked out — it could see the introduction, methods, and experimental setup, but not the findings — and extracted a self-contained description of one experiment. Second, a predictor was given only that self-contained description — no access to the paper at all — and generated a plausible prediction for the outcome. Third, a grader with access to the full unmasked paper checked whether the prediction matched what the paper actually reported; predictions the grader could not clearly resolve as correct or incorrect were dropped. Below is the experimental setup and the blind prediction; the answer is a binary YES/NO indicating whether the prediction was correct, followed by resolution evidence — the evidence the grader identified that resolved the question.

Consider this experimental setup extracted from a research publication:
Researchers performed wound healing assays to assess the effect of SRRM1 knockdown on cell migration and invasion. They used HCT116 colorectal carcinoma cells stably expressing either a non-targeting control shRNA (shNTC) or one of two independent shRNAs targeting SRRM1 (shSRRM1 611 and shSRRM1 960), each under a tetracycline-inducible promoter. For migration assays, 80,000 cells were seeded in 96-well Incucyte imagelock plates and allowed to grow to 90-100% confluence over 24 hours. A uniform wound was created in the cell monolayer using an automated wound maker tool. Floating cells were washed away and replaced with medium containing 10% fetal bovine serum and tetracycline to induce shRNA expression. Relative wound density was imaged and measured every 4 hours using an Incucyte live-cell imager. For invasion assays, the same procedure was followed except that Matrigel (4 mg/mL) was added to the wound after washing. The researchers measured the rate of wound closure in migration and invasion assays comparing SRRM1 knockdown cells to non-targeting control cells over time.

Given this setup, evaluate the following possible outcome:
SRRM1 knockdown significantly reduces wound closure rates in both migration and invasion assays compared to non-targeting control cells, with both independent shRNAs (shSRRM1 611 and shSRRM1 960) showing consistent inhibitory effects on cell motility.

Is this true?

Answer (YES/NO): NO